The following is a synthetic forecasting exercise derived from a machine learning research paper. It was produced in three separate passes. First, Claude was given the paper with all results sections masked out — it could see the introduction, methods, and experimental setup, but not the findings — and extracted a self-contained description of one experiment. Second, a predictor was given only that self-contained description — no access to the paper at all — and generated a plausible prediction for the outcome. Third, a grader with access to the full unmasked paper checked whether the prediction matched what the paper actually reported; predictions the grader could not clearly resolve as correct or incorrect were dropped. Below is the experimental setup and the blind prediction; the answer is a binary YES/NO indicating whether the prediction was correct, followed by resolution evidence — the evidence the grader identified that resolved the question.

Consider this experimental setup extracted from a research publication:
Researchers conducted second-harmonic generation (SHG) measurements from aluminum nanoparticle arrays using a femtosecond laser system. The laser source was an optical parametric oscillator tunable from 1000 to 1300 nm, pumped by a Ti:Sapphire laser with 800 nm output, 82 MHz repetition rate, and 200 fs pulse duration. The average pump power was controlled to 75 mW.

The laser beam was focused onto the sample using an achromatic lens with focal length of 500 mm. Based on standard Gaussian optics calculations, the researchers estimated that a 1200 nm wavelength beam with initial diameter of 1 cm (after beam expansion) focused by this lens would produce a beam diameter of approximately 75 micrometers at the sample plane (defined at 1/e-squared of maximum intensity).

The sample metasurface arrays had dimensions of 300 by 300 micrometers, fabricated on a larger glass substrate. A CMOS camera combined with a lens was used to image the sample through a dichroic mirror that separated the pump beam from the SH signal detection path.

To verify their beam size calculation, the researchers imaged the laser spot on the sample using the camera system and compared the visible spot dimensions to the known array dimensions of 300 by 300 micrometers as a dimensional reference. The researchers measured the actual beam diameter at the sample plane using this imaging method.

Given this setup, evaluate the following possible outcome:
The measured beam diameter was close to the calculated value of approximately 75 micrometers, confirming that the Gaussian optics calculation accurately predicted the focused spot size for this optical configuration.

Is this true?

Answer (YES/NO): YES